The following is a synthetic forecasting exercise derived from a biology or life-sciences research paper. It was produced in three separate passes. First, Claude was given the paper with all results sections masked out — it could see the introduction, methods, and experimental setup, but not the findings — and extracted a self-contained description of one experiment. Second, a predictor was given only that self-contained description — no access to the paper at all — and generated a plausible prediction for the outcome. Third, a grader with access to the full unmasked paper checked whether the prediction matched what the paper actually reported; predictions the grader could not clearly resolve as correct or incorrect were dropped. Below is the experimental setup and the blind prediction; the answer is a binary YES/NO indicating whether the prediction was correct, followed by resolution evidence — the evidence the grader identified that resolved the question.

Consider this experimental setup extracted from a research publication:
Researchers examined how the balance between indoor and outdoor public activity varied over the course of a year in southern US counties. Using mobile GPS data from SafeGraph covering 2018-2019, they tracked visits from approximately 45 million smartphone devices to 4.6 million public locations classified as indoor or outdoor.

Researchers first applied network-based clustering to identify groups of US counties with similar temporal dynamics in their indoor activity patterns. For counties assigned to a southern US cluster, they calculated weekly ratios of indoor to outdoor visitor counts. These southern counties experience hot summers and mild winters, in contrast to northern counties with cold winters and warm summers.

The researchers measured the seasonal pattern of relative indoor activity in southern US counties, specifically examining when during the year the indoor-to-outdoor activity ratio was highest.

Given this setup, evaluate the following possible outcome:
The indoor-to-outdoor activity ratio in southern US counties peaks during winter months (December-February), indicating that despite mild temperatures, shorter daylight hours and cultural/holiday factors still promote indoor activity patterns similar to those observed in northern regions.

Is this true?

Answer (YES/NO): NO